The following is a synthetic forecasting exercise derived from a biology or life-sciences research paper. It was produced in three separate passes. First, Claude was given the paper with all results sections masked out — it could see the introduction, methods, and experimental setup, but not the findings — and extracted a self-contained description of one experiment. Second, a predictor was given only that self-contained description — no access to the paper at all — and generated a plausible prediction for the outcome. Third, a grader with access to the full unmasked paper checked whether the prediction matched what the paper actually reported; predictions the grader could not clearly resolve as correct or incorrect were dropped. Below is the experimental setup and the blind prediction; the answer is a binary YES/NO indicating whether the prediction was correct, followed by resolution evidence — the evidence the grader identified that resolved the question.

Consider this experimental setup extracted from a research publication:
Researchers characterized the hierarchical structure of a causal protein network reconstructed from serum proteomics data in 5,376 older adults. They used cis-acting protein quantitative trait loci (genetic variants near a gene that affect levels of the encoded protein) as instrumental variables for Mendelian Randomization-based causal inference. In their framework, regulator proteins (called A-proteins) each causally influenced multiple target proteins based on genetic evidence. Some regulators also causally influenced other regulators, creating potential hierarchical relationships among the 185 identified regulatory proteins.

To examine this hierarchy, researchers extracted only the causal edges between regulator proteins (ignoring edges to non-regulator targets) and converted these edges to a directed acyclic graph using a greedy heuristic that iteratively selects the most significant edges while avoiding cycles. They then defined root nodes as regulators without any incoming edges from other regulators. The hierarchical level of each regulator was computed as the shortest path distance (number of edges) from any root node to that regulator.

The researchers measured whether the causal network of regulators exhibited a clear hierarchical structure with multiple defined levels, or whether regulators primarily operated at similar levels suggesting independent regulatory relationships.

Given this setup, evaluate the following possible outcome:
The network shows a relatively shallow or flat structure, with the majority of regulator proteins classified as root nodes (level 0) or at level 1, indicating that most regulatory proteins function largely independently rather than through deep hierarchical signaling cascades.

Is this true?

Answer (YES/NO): NO